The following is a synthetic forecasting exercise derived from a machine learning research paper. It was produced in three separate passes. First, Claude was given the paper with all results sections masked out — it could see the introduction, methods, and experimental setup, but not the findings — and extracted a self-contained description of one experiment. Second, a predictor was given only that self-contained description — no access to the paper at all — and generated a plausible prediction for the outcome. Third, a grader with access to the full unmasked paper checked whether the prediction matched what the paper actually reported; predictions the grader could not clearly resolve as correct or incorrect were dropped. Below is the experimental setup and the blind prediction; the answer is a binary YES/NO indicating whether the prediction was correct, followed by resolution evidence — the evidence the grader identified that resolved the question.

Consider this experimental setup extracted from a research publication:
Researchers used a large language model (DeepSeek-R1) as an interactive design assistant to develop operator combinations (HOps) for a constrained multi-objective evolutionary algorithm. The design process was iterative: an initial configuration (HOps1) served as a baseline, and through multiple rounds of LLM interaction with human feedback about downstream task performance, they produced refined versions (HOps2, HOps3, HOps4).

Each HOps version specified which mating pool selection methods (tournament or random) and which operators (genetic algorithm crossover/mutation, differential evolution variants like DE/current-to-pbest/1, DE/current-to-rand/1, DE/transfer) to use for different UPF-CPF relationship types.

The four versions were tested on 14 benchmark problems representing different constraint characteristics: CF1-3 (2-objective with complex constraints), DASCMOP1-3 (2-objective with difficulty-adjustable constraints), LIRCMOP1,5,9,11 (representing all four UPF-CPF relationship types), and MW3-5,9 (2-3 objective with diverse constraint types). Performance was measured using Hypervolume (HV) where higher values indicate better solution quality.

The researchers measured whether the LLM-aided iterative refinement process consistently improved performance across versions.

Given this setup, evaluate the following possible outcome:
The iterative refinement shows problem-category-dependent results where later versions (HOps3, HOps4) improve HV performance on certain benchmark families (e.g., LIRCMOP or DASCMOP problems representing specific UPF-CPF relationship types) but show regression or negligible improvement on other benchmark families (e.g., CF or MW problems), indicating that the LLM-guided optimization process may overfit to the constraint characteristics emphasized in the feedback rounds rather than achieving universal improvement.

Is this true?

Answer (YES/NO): NO